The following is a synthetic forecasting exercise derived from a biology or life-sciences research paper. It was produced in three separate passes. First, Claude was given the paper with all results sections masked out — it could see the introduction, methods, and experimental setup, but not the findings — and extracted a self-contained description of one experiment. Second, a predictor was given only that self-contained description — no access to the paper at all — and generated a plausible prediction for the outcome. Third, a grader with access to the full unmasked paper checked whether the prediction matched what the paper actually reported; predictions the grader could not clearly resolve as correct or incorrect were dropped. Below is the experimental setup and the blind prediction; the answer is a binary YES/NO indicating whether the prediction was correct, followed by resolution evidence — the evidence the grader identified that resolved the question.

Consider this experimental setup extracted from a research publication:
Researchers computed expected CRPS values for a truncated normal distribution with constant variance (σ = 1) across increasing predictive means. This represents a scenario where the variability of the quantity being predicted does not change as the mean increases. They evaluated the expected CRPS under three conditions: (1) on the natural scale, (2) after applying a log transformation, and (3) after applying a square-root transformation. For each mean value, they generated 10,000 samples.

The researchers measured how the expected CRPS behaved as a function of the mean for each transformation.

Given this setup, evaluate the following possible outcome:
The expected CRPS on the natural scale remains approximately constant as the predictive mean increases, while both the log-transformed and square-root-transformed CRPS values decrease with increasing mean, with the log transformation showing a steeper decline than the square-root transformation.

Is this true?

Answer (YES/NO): NO